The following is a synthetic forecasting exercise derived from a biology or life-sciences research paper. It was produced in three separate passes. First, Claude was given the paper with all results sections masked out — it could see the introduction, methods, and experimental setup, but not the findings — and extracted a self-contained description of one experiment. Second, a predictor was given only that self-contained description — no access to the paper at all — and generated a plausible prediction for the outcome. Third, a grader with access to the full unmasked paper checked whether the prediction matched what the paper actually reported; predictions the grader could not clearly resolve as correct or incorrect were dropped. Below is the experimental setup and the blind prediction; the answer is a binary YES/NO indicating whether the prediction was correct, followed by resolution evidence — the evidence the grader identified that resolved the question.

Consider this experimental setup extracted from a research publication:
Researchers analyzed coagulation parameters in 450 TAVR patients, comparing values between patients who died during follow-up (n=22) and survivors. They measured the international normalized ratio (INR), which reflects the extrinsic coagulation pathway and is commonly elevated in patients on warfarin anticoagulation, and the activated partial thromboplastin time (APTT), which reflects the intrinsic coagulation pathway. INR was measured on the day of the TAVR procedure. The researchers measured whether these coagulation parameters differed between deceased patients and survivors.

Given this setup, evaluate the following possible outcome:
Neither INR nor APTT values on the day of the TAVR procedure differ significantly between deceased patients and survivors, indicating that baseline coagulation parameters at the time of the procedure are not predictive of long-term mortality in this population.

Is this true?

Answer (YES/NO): NO